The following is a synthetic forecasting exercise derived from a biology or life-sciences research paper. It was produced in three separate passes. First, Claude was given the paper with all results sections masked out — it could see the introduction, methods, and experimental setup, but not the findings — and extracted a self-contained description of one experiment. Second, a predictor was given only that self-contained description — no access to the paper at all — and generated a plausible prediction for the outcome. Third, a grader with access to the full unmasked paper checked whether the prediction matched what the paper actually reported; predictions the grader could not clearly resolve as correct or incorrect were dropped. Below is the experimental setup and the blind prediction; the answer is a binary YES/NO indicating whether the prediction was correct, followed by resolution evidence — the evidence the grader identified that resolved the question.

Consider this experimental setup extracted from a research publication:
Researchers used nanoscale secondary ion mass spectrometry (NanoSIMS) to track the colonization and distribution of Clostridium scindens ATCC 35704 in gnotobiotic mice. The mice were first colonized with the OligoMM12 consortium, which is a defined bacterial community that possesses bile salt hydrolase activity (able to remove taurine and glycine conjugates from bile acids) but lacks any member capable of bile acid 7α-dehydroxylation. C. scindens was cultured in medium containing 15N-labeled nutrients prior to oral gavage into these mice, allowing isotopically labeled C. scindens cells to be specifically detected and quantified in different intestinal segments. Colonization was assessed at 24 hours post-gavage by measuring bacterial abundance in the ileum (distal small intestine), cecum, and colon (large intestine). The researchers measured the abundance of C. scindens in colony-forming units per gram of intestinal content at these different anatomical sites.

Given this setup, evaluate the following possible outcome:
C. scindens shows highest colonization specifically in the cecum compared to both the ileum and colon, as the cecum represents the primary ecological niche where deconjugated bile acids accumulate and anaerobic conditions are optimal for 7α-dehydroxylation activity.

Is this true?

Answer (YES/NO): NO